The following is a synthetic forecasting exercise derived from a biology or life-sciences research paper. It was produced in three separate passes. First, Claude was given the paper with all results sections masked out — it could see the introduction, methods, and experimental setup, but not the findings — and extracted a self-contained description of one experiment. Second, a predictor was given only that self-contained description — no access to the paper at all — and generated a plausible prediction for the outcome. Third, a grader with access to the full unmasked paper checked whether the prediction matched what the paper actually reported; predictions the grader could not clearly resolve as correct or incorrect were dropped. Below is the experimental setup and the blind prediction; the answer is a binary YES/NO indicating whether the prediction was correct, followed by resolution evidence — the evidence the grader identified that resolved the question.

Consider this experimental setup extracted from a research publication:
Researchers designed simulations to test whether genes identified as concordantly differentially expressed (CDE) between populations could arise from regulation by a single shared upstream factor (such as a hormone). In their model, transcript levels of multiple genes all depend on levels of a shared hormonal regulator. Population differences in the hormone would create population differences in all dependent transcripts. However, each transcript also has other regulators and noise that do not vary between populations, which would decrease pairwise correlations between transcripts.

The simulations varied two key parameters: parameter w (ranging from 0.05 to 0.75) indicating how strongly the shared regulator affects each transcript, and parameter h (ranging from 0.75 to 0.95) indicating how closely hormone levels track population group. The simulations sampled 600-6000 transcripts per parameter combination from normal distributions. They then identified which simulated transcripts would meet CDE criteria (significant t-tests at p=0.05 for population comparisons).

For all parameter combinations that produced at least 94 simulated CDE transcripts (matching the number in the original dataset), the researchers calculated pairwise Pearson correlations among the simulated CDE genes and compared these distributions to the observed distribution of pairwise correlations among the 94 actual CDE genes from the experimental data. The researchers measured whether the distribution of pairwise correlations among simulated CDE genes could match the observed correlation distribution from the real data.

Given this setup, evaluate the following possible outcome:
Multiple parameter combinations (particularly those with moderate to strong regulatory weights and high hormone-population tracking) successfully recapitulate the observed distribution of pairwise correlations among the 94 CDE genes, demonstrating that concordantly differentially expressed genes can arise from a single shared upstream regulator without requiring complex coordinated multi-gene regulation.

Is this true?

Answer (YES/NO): NO